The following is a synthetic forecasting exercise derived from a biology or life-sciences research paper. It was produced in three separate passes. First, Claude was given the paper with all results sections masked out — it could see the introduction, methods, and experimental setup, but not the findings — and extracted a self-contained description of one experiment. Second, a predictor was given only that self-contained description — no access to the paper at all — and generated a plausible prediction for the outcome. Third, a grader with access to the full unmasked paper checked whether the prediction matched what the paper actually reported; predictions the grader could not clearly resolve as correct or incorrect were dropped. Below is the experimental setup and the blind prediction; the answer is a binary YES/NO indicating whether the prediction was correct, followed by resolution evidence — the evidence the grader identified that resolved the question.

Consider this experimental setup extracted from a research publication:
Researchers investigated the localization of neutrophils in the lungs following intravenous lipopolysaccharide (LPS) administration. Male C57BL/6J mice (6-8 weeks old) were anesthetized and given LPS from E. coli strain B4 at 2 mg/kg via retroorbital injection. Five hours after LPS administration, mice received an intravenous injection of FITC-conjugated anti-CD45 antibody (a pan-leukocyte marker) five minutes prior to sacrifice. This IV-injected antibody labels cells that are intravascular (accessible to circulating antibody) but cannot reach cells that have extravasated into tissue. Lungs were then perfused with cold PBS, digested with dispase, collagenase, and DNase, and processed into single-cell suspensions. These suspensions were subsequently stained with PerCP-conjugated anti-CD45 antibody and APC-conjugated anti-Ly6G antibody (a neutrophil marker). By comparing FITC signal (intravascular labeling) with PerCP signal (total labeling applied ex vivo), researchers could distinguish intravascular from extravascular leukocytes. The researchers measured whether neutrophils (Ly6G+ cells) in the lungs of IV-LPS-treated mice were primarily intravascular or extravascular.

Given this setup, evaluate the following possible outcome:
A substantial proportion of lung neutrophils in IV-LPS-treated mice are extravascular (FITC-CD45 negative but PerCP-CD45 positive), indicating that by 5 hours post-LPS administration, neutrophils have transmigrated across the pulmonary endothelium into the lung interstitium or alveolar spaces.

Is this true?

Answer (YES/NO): NO